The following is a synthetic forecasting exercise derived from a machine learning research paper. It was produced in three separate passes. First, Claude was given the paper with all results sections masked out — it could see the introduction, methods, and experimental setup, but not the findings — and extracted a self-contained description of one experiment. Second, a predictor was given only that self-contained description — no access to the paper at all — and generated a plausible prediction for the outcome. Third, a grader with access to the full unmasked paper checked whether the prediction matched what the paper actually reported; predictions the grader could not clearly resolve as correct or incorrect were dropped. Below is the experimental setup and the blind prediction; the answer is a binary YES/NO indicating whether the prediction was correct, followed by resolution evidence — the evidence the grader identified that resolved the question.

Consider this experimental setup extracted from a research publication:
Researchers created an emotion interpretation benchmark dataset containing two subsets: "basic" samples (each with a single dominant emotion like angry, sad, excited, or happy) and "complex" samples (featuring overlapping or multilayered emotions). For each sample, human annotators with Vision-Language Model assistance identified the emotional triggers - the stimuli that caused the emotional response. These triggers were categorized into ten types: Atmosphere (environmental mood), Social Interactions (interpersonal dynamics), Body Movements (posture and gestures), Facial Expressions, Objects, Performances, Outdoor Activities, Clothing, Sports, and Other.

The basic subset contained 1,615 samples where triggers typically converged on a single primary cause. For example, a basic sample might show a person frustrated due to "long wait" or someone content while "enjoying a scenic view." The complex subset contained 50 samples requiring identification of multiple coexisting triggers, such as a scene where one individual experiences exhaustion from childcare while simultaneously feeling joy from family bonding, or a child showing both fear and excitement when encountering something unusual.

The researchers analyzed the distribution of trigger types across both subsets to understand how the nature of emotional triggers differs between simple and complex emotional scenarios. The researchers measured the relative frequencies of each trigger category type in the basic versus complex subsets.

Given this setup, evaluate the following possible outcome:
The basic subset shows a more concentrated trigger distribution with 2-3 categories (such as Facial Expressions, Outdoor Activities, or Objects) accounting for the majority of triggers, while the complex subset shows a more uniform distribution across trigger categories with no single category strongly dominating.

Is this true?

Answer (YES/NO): NO